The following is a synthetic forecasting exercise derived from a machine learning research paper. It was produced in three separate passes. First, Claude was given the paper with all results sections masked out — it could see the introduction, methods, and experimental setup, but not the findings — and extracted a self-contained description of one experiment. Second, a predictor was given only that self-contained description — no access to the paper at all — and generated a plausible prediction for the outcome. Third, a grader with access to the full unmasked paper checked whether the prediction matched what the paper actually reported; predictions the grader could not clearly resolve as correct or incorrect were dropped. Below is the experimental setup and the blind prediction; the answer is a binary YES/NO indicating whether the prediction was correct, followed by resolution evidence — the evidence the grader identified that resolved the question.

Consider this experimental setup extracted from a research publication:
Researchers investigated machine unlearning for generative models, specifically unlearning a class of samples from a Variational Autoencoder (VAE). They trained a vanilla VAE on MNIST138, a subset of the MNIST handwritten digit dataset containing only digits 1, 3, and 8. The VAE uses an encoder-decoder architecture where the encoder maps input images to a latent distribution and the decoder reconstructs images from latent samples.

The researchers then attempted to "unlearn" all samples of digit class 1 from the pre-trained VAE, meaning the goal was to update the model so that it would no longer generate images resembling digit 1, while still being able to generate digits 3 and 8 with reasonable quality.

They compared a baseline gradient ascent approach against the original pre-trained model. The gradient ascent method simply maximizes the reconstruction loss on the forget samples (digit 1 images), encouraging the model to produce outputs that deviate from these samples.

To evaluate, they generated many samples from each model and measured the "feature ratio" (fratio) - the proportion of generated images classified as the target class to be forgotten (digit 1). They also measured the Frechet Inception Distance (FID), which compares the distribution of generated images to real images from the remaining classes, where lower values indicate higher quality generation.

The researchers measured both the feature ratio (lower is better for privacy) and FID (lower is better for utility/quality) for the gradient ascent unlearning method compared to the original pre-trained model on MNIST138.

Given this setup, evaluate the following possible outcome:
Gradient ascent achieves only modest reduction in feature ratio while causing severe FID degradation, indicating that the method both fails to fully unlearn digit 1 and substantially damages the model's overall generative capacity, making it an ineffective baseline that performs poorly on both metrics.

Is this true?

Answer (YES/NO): YES